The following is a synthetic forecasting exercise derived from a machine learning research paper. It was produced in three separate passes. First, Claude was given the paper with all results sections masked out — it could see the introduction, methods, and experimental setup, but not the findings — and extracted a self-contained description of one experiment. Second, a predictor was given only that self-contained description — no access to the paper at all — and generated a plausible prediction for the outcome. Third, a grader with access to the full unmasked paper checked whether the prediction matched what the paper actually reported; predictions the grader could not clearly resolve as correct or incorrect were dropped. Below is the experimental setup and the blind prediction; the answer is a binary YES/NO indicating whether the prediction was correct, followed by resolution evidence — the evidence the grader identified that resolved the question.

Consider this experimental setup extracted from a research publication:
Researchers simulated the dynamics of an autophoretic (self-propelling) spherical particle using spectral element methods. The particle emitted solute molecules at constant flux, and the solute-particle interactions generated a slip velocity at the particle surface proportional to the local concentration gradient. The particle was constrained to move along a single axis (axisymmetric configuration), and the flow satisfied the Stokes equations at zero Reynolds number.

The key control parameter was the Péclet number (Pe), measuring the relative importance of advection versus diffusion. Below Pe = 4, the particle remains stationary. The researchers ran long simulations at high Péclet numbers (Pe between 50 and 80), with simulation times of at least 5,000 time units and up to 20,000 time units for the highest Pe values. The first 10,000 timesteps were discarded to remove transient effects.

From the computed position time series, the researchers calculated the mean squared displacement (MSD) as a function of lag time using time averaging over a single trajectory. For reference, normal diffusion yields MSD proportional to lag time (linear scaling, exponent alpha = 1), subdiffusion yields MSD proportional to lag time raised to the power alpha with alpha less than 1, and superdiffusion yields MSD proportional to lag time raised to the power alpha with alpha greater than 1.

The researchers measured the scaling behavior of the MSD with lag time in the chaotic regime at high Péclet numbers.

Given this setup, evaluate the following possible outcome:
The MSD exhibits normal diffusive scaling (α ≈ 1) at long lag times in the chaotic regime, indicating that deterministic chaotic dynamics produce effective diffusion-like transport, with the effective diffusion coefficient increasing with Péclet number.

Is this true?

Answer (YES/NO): NO